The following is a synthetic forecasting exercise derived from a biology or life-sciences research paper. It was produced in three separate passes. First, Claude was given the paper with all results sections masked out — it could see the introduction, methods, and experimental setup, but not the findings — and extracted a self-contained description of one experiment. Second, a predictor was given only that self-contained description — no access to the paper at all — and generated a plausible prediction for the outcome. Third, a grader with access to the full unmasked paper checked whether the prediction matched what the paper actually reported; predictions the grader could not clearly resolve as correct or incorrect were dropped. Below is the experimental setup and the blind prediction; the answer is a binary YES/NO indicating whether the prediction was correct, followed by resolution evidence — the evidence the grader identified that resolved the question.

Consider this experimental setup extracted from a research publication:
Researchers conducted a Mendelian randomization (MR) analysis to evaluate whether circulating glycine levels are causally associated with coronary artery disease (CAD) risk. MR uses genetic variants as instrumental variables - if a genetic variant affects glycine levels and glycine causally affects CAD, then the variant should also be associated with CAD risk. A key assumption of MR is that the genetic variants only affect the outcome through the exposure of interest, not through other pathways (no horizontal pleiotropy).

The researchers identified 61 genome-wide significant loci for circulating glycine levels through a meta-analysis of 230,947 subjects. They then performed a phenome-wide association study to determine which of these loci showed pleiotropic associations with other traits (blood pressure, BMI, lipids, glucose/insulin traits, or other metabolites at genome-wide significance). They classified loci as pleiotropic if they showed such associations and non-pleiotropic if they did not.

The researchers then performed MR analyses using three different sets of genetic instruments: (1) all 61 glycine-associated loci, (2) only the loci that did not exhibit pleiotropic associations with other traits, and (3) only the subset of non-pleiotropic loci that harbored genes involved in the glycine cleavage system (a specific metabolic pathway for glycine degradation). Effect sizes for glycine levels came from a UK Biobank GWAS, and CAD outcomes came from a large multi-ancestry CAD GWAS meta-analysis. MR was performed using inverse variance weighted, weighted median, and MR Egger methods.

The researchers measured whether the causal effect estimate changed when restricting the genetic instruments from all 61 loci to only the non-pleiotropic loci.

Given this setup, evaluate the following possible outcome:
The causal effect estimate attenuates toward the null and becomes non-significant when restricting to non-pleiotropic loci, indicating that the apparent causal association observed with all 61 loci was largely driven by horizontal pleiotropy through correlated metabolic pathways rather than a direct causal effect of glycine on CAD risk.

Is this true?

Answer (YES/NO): YES